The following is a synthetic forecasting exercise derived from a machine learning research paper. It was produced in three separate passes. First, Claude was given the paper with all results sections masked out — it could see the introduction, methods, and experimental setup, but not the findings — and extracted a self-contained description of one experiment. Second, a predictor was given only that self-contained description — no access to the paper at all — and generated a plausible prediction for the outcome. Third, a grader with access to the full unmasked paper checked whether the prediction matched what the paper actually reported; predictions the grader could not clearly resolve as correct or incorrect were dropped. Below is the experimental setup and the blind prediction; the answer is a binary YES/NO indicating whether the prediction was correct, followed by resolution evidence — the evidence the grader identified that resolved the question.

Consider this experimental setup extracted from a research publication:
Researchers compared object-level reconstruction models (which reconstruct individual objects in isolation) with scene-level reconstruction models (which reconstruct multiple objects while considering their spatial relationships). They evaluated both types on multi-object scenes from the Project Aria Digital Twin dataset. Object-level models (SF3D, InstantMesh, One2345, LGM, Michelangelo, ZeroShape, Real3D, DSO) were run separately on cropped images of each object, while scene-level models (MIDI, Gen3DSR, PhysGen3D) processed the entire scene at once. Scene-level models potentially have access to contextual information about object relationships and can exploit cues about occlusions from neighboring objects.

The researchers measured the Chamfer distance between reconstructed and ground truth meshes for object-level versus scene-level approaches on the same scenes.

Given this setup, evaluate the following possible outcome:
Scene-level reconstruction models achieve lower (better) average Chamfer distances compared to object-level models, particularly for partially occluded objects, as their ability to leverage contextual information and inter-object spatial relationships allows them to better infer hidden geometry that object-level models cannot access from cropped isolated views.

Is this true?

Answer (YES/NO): NO